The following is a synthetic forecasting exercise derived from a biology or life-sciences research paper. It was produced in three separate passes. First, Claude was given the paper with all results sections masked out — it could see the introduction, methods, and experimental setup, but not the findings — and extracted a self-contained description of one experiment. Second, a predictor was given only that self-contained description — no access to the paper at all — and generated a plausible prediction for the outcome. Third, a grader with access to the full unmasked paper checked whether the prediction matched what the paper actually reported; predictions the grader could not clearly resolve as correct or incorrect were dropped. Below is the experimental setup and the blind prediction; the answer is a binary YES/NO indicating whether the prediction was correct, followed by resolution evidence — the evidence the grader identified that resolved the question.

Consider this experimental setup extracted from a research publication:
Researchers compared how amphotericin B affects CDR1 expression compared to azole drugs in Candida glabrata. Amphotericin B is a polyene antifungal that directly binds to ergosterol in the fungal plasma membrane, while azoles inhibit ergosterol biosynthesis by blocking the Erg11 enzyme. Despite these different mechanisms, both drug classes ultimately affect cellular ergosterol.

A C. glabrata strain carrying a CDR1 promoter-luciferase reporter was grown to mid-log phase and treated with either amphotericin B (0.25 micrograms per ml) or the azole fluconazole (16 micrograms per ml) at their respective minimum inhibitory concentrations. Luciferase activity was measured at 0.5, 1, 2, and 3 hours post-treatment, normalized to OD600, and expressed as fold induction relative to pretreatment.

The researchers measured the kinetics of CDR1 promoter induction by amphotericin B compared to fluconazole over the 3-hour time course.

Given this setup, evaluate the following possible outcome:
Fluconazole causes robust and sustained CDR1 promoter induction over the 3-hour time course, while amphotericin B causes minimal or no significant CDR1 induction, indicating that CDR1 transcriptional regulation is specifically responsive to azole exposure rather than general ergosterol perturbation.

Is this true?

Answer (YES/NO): NO